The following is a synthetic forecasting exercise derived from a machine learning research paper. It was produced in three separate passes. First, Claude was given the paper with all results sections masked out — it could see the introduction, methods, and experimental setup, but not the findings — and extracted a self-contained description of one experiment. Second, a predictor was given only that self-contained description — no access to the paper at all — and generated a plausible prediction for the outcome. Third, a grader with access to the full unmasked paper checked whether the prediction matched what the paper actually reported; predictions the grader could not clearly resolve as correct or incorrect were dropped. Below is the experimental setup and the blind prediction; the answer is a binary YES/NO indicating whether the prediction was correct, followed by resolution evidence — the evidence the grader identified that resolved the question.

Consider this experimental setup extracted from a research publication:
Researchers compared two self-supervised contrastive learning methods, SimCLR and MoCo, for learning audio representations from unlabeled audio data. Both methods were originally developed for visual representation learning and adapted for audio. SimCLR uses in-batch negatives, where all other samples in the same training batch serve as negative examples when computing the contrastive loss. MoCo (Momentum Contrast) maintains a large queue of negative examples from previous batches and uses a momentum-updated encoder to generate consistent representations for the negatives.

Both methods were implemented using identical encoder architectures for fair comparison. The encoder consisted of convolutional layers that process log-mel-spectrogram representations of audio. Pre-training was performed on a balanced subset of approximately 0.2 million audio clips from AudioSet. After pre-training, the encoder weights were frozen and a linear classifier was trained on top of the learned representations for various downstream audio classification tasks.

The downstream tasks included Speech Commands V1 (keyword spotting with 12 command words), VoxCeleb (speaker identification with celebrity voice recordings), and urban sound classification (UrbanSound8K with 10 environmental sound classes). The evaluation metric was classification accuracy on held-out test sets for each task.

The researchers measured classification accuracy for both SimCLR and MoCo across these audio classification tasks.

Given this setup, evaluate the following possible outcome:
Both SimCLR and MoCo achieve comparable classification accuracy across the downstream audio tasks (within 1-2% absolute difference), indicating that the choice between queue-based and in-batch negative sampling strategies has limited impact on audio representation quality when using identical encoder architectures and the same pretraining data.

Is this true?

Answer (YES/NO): NO